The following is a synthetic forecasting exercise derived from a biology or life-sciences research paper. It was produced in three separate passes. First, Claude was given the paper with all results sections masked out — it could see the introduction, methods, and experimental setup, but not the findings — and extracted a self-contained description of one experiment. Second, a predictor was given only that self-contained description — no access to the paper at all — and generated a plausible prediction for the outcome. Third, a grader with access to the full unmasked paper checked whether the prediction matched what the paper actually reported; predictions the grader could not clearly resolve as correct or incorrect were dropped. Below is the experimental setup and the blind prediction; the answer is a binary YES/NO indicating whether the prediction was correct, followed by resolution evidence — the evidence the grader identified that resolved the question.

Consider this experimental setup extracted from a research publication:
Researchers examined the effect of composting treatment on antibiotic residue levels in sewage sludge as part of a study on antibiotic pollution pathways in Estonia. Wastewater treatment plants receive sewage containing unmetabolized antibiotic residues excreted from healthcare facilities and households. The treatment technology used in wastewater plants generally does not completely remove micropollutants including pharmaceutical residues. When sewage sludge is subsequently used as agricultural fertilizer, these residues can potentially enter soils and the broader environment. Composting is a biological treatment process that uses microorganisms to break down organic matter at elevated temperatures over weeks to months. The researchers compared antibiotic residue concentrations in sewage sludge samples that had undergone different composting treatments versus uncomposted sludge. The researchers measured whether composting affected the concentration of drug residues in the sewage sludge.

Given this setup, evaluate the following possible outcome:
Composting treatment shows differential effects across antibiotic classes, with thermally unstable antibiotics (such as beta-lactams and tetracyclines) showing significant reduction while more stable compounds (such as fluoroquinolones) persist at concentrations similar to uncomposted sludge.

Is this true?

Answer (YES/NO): NO